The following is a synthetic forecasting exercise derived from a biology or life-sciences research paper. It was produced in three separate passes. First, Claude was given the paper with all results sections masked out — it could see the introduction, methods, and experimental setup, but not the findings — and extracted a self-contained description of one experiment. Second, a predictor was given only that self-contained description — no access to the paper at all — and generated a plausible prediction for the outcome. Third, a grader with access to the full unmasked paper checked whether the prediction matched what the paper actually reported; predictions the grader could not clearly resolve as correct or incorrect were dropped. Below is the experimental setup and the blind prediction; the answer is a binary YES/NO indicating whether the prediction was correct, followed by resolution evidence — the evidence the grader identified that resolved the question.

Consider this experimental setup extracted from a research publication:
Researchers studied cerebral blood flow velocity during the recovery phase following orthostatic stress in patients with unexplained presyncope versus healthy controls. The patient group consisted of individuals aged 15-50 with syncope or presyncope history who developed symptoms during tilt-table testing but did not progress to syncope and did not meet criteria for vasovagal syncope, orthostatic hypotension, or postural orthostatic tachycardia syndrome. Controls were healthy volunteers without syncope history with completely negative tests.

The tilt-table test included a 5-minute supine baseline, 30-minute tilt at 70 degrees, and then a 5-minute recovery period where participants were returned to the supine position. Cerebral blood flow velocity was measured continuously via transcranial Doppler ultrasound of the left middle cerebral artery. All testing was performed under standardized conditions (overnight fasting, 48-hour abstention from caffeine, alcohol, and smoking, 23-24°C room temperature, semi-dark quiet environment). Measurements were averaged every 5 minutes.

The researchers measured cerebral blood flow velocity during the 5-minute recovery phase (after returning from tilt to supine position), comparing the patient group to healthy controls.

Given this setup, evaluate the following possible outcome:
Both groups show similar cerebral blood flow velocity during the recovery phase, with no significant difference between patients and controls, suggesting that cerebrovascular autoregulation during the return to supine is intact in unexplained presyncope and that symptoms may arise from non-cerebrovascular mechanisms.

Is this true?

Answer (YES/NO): NO